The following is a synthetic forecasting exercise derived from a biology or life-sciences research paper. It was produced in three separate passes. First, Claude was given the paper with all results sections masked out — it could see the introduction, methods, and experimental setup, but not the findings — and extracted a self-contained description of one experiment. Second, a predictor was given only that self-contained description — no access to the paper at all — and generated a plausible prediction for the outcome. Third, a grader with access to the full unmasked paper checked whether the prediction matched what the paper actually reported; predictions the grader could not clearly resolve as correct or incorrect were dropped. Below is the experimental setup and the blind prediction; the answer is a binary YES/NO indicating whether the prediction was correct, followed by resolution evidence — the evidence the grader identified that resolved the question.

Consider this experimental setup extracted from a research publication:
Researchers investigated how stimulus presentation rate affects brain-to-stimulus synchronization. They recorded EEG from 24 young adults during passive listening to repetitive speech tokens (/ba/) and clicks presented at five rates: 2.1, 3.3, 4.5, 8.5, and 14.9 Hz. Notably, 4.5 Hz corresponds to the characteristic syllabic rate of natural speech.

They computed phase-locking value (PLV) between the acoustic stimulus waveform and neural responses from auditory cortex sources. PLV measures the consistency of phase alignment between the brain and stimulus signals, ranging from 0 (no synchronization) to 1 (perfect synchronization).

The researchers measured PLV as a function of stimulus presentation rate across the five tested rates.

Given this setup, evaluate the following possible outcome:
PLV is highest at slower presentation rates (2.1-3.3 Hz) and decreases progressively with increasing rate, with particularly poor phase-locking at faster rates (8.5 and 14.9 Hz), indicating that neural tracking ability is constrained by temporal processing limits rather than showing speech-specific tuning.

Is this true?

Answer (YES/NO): NO